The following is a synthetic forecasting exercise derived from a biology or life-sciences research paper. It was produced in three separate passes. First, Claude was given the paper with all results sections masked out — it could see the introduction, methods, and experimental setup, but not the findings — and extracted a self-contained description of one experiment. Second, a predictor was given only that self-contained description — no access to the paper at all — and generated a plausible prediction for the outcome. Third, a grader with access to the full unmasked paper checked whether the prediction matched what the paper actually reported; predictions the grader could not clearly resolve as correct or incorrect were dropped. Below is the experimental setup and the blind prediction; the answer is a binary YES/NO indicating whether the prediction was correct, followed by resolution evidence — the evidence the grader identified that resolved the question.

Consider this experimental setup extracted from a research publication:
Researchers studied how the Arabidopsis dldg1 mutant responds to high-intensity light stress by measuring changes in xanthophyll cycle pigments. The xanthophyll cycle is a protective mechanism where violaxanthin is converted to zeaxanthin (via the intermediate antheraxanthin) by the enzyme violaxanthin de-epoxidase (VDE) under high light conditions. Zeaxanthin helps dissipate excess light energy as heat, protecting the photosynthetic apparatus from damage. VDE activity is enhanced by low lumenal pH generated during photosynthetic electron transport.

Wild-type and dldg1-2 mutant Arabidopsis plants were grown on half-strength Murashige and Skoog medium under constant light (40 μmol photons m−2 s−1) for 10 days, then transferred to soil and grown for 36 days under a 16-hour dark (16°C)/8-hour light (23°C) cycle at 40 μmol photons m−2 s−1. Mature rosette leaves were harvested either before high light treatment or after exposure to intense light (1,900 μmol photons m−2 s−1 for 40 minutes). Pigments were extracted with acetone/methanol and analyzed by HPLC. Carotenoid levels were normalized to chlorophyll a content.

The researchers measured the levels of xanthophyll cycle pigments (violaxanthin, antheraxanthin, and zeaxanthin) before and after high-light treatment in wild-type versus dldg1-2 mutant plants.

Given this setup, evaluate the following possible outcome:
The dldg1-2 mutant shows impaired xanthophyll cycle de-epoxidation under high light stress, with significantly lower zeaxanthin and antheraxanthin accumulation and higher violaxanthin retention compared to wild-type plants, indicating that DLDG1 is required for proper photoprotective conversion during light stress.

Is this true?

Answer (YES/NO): NO